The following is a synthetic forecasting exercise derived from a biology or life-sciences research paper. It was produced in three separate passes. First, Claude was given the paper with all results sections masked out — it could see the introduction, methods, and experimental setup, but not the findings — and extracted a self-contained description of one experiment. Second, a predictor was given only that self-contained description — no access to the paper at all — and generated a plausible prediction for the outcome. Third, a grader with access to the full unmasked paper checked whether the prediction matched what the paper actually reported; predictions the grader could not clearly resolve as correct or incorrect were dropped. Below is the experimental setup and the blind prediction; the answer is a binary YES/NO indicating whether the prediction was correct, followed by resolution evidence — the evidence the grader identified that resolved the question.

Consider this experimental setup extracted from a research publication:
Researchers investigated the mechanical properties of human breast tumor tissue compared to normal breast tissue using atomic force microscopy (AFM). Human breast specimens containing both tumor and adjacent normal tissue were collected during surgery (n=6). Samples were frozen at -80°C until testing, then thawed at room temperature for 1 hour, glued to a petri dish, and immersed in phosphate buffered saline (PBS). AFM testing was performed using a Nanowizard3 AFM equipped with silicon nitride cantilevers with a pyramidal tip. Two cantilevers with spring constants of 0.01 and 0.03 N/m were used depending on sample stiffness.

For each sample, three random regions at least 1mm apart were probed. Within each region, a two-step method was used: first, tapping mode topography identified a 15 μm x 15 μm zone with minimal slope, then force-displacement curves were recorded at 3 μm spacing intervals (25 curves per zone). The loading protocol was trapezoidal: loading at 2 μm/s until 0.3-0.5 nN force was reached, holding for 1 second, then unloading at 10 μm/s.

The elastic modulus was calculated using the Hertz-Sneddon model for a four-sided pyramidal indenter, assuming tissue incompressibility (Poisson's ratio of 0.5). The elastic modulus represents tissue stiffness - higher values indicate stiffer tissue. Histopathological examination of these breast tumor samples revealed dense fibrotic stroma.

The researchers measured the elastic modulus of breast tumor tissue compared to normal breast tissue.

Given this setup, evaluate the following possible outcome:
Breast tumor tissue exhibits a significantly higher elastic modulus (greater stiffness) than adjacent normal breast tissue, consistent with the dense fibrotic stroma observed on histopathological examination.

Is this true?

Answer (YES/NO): YES